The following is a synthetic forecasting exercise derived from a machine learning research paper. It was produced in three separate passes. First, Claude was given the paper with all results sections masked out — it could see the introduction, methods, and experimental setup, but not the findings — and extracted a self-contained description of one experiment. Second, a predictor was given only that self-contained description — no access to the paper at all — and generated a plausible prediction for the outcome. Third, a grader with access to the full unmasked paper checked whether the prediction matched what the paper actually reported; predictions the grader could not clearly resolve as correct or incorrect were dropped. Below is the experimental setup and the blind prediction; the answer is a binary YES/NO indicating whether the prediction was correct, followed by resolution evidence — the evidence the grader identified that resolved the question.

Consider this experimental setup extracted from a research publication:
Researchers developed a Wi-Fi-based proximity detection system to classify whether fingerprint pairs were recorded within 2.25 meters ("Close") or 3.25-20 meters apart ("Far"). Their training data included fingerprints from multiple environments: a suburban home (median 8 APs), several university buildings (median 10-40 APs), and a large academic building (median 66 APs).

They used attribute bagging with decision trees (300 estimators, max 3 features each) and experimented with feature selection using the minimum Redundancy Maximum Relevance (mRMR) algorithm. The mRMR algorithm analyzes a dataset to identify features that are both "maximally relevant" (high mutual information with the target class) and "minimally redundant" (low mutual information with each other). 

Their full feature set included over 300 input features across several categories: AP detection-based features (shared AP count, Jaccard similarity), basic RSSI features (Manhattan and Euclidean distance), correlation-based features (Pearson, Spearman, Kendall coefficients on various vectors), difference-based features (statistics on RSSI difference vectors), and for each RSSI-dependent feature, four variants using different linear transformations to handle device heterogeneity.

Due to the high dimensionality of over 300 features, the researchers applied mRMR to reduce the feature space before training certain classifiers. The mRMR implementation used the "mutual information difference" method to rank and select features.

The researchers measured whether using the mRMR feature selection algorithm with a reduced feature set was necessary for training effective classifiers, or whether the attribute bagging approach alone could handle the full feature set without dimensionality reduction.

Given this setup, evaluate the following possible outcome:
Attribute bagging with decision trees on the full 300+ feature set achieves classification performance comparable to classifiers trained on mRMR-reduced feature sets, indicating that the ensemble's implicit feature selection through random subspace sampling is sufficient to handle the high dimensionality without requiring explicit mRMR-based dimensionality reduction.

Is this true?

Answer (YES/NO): YES